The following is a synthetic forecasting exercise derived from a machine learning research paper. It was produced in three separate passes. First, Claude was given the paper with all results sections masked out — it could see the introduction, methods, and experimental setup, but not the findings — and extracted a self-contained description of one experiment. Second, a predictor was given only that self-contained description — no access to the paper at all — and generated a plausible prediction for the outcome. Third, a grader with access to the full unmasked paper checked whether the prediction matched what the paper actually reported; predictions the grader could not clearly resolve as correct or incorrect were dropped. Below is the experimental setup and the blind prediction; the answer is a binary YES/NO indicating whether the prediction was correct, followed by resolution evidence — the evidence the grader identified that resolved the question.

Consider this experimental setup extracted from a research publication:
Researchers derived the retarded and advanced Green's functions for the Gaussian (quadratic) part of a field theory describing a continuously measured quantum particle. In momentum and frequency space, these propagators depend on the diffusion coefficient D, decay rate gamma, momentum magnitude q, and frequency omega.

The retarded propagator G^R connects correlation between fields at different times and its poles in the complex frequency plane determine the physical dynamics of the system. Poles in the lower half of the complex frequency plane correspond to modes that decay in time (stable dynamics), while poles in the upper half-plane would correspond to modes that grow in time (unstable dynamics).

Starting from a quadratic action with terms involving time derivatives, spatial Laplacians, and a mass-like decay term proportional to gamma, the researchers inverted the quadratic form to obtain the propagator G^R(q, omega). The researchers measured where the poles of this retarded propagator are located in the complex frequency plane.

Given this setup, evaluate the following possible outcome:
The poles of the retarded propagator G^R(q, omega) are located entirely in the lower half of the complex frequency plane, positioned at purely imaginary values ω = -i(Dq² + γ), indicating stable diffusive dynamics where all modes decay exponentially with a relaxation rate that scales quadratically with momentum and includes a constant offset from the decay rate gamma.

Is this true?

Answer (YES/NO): NO